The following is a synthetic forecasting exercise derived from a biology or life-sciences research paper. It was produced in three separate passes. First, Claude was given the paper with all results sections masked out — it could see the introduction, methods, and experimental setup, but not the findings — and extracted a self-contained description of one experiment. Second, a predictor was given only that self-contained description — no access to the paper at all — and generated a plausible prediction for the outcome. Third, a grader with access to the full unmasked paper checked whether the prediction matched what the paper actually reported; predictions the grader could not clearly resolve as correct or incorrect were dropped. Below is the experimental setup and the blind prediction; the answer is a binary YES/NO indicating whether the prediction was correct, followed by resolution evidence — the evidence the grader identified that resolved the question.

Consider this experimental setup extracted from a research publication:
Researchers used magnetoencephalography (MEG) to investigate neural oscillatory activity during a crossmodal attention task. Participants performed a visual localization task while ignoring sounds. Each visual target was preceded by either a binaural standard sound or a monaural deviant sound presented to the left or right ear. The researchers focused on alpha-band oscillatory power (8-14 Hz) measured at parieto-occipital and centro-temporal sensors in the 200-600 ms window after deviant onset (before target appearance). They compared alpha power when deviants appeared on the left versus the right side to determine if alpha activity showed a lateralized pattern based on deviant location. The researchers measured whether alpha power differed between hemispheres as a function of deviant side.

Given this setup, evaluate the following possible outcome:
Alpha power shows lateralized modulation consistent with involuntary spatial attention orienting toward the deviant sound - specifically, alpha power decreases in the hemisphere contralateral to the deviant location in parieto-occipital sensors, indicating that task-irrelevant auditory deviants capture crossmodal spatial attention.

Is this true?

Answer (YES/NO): NO